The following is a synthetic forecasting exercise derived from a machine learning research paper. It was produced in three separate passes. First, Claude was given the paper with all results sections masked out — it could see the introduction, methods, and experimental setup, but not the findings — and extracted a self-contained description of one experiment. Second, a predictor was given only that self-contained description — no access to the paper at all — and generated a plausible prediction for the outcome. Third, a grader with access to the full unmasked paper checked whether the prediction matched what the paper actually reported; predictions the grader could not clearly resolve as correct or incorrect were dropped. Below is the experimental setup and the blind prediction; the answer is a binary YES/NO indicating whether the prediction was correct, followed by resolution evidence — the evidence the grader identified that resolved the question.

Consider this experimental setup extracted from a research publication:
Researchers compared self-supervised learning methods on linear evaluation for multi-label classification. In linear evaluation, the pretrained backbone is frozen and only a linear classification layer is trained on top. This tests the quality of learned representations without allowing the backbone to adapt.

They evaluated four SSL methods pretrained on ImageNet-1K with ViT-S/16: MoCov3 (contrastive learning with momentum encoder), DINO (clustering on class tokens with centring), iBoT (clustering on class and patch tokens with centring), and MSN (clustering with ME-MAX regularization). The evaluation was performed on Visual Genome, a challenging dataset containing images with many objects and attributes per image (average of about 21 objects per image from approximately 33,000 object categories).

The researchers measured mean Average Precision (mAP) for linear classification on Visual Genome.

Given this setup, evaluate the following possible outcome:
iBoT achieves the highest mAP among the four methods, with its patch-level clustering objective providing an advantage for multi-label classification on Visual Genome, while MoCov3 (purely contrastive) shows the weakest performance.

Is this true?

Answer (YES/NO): YES